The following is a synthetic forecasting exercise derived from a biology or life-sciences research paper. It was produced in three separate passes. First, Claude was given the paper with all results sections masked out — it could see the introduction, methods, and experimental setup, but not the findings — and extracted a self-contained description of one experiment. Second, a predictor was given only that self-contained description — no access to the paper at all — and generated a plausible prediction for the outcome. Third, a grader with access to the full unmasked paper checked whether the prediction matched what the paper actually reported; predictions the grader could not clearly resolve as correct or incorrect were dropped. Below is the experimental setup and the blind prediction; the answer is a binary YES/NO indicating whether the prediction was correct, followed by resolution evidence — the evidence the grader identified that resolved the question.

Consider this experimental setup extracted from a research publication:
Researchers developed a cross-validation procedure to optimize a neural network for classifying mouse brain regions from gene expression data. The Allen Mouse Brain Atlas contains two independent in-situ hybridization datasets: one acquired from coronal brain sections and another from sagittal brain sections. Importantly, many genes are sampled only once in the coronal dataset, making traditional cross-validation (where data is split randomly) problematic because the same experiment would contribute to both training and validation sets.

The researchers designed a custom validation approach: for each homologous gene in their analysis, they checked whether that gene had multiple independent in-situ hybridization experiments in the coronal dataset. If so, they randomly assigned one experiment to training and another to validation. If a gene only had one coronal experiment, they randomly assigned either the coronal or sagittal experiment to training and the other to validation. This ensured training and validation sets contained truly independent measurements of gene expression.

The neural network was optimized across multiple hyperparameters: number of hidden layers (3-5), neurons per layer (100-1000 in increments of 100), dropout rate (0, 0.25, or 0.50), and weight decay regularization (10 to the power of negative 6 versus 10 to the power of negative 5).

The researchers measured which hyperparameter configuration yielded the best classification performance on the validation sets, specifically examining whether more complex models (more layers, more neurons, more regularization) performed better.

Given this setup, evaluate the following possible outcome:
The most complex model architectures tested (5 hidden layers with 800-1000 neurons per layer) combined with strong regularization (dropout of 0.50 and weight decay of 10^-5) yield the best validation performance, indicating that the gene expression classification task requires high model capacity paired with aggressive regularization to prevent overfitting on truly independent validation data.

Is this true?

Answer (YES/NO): NO